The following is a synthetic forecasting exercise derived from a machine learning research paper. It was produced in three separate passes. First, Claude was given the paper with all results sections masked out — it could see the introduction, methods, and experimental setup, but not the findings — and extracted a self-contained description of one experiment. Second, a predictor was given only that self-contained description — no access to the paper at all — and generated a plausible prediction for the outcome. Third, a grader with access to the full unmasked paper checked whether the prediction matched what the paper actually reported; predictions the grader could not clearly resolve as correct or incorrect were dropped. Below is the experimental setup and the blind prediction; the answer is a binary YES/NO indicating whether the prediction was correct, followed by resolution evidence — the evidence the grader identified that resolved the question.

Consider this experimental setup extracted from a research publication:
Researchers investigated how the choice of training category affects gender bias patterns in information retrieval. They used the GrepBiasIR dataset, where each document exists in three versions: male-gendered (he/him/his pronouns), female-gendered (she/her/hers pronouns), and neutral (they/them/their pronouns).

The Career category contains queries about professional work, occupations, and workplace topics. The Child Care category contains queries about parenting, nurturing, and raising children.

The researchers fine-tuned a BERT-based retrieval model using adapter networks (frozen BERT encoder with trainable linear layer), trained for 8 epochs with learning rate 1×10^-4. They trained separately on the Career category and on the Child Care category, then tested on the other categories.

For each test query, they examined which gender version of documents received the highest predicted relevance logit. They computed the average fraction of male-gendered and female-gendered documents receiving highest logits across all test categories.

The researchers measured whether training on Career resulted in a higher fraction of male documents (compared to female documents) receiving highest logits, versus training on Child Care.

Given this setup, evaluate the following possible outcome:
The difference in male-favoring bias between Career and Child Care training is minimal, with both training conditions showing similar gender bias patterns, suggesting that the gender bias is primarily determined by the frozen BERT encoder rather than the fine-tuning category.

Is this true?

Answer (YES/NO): NO